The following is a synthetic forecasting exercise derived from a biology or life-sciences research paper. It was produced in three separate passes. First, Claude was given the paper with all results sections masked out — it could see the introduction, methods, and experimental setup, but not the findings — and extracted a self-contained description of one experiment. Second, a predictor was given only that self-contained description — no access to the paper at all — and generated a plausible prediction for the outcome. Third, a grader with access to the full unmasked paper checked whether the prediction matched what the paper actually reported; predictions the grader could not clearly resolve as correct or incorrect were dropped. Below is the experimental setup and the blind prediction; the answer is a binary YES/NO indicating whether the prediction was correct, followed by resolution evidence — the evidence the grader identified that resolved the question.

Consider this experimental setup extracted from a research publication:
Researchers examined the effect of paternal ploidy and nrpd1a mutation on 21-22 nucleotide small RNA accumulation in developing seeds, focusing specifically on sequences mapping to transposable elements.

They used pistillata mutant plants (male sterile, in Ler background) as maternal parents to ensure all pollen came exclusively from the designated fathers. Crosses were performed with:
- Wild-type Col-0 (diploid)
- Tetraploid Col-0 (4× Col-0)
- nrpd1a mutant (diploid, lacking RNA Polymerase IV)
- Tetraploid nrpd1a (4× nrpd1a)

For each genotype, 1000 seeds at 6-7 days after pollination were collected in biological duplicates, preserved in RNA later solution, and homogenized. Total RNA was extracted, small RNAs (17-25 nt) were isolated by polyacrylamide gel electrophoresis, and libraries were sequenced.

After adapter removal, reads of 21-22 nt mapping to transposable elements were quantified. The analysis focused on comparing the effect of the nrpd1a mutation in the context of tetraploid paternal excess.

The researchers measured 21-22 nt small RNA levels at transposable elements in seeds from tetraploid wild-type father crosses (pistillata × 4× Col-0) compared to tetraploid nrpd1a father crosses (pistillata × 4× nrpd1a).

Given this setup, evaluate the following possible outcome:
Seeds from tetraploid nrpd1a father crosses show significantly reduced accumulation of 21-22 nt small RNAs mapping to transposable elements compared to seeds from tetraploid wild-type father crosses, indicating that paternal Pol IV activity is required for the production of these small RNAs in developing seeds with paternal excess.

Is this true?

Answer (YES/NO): YES